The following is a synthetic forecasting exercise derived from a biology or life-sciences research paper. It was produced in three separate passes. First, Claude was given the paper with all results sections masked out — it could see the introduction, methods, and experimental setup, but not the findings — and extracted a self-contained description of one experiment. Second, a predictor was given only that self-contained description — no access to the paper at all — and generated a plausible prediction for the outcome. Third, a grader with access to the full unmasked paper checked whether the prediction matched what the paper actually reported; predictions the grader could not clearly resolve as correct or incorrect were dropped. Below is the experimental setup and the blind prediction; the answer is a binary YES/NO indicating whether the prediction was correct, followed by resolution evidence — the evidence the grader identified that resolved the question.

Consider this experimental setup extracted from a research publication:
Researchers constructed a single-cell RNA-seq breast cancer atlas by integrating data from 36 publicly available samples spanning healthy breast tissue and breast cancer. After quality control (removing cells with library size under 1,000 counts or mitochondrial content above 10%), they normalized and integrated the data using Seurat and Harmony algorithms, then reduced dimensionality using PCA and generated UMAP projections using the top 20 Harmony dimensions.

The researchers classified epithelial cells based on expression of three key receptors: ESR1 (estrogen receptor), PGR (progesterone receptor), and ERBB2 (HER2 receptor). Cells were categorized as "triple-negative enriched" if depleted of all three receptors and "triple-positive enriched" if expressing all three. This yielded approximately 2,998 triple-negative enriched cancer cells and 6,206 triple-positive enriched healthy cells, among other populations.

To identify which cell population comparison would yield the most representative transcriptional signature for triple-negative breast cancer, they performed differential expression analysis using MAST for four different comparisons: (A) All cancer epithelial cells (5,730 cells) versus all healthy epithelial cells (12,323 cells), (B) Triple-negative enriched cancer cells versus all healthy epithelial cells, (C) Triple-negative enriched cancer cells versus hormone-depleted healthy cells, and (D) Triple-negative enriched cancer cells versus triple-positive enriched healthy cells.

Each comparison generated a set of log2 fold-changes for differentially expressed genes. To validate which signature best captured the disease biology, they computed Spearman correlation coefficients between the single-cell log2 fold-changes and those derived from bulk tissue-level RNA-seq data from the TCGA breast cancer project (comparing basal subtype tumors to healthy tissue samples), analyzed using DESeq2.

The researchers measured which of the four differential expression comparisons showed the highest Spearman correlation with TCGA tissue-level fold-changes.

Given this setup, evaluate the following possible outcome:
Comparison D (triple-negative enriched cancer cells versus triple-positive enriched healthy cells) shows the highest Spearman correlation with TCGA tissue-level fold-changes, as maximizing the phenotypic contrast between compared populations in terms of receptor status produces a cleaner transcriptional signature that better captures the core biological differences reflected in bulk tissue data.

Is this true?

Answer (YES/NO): YES